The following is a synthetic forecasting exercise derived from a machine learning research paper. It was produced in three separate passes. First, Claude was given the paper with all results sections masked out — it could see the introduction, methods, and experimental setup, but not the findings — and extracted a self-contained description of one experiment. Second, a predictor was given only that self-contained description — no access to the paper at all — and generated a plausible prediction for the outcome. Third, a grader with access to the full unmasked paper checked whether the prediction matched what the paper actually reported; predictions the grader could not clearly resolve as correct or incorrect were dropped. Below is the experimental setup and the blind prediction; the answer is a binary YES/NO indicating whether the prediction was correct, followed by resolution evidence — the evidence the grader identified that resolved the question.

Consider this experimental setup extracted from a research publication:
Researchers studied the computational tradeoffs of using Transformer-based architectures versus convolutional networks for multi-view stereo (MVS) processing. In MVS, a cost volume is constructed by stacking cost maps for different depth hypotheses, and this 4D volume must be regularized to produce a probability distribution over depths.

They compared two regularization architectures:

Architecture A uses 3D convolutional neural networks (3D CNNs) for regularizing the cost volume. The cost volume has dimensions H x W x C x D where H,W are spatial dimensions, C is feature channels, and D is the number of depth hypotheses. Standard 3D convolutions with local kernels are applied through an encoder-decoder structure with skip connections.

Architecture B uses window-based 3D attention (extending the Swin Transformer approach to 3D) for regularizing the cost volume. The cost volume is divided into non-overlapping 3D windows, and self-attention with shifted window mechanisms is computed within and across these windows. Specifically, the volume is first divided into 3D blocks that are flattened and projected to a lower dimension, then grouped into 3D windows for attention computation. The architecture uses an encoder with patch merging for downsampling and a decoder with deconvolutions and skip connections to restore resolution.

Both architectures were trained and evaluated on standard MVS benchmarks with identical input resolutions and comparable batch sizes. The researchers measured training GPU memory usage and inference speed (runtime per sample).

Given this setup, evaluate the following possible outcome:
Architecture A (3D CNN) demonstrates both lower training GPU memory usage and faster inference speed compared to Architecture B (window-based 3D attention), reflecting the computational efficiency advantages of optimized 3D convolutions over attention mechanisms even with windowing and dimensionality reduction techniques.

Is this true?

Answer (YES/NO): YES